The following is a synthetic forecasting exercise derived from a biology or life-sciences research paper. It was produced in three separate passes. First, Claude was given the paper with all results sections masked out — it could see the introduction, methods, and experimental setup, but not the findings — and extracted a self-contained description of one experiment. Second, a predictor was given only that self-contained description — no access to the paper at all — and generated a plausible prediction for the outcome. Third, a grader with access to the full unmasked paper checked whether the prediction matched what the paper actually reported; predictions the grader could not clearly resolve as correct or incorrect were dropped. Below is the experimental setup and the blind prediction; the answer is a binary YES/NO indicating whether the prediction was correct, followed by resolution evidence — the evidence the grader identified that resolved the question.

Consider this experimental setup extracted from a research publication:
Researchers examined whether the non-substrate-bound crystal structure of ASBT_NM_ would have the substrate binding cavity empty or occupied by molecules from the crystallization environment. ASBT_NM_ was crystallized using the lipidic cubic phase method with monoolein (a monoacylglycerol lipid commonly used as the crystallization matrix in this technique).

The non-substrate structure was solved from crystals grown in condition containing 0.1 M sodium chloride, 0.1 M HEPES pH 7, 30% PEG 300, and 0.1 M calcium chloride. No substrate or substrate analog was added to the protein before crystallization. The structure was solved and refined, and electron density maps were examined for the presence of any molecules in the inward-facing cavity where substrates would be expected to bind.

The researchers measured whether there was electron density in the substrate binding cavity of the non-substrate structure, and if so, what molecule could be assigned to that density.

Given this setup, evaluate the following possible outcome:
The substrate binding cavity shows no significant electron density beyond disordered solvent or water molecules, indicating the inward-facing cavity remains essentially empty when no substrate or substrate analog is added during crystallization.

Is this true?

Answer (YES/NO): NO